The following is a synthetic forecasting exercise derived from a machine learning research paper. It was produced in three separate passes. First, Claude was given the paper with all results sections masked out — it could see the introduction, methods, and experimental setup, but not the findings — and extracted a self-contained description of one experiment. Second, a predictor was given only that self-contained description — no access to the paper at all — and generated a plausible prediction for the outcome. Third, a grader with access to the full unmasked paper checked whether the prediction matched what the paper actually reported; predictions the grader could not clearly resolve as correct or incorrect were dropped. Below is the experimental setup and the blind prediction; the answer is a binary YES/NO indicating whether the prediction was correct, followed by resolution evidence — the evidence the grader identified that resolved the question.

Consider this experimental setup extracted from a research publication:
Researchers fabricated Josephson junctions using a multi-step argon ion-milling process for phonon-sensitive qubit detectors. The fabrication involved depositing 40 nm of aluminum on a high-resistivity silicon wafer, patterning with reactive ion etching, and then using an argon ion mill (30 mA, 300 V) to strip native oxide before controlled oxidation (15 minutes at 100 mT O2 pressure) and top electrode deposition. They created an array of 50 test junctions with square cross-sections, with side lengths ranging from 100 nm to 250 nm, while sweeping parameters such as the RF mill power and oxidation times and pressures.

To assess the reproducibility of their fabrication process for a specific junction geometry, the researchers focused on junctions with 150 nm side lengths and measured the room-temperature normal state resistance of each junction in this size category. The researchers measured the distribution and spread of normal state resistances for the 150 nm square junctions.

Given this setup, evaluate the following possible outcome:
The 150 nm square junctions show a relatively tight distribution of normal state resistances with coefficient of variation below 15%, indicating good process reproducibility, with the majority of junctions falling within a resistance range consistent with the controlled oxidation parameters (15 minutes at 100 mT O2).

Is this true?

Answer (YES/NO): NO